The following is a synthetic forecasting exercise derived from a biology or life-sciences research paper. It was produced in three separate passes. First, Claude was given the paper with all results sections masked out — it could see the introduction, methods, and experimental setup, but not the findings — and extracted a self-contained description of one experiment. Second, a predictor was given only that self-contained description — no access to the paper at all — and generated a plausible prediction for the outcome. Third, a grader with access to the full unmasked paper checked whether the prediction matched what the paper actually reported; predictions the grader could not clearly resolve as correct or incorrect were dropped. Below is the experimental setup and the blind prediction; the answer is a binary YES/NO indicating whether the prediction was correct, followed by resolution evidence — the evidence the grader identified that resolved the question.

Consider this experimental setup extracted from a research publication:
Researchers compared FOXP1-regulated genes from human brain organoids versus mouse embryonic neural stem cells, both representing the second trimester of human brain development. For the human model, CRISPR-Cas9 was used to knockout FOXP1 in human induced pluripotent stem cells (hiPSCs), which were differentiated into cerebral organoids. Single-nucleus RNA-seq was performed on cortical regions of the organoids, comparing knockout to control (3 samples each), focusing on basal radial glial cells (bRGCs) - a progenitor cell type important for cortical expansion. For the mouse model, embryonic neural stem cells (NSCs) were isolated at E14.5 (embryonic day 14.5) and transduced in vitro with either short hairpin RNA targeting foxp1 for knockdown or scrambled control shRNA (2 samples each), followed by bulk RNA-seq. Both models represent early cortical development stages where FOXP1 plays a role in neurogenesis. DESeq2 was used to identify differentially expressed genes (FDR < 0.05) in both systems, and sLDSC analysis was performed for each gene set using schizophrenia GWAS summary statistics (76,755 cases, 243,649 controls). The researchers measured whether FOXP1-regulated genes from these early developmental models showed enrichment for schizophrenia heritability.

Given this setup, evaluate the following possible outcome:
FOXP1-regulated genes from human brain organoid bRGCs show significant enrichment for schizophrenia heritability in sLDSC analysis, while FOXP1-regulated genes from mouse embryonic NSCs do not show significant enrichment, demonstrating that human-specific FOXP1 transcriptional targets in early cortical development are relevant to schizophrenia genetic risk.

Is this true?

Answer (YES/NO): NO